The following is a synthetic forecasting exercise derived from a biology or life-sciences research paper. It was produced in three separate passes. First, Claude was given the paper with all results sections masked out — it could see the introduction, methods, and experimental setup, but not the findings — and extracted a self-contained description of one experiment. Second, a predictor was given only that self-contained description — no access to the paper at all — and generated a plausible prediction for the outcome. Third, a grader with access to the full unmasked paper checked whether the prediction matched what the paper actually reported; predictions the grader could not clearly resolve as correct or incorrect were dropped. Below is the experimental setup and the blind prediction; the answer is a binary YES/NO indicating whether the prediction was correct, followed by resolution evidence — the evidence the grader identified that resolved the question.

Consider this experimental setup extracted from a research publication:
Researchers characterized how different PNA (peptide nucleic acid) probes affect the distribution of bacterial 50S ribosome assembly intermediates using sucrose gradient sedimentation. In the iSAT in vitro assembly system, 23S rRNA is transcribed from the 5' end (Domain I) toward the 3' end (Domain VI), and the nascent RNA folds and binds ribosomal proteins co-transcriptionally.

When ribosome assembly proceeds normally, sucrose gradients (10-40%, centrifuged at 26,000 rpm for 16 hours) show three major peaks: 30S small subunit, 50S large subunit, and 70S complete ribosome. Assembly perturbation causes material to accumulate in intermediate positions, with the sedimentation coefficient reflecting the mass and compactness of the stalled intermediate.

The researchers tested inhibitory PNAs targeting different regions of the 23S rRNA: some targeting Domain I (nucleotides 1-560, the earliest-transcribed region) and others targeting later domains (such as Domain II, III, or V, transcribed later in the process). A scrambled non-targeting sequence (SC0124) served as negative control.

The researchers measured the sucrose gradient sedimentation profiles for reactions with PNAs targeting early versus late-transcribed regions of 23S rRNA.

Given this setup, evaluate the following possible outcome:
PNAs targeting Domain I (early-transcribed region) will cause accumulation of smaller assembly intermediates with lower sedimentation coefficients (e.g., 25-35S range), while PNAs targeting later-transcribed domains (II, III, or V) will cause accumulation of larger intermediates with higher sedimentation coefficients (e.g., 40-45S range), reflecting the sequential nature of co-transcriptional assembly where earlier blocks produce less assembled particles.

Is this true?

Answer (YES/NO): YES